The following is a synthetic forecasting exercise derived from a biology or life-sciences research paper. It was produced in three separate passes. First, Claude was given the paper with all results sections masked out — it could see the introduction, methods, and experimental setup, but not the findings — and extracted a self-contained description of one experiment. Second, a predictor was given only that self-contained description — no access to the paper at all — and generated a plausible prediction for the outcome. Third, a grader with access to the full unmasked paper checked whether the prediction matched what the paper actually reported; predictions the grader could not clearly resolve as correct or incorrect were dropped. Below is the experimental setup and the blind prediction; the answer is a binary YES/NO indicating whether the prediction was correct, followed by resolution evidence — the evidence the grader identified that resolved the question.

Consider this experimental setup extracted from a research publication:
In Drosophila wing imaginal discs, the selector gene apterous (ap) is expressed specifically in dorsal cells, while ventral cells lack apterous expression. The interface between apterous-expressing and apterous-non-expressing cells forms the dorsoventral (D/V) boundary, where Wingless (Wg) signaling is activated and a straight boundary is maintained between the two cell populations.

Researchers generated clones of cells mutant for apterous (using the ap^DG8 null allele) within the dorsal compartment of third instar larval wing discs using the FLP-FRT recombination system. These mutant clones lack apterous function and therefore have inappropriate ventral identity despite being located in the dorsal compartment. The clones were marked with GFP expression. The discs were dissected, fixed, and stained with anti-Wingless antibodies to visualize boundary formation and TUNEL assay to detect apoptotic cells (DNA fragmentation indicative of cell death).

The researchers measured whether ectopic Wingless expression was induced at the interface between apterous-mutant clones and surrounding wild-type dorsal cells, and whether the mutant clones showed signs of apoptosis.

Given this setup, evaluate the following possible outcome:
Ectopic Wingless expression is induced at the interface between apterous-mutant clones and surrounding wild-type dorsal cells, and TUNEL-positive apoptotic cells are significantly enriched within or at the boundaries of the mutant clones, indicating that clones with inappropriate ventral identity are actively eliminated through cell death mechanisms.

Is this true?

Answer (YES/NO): YES